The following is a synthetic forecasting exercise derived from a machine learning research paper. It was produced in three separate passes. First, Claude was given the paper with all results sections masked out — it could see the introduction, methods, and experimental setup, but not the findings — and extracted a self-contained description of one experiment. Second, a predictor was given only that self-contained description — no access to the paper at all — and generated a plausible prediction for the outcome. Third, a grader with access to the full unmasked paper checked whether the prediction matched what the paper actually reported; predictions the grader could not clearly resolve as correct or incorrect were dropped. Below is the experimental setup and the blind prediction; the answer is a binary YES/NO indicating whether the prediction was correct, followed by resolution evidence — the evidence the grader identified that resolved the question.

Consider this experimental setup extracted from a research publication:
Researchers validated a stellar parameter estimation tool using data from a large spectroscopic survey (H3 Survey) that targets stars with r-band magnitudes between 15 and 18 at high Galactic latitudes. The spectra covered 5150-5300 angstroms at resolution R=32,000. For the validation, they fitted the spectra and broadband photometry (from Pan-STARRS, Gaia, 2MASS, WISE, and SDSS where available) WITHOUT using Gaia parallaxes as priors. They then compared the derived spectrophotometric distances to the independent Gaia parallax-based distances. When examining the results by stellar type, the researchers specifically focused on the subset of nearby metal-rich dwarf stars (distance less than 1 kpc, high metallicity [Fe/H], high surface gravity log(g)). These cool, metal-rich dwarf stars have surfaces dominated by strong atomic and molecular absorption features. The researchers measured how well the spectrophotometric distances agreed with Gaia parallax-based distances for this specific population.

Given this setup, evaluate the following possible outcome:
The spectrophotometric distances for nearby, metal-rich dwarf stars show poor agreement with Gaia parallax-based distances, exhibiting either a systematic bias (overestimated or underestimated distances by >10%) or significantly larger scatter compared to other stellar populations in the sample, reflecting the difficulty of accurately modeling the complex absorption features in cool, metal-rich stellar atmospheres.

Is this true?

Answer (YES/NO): YES